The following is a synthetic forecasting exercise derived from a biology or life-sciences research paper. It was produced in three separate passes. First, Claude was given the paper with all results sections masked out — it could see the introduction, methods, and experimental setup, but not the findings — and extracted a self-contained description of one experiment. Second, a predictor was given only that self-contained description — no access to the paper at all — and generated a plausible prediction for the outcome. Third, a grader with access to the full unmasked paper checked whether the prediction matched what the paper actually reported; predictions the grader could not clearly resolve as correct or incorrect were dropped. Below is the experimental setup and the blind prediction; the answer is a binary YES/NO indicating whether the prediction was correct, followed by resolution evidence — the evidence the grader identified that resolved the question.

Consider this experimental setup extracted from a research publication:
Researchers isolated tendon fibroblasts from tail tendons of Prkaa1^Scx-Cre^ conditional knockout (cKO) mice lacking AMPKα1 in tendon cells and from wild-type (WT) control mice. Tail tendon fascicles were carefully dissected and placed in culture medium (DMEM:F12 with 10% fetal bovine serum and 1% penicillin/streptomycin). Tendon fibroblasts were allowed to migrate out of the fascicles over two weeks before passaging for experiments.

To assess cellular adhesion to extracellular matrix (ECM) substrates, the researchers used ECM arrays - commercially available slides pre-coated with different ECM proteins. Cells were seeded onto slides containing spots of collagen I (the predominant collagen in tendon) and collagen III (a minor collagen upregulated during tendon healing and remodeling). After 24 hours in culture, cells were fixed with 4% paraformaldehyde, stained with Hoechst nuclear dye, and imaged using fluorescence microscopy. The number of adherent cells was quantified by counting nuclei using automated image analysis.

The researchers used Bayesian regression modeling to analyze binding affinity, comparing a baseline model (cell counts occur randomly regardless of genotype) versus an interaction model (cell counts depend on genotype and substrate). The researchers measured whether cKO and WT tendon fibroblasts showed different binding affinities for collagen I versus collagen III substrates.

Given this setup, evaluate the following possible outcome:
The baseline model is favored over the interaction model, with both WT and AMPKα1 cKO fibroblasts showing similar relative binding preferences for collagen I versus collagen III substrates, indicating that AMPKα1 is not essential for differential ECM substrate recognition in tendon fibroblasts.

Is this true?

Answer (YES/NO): NO